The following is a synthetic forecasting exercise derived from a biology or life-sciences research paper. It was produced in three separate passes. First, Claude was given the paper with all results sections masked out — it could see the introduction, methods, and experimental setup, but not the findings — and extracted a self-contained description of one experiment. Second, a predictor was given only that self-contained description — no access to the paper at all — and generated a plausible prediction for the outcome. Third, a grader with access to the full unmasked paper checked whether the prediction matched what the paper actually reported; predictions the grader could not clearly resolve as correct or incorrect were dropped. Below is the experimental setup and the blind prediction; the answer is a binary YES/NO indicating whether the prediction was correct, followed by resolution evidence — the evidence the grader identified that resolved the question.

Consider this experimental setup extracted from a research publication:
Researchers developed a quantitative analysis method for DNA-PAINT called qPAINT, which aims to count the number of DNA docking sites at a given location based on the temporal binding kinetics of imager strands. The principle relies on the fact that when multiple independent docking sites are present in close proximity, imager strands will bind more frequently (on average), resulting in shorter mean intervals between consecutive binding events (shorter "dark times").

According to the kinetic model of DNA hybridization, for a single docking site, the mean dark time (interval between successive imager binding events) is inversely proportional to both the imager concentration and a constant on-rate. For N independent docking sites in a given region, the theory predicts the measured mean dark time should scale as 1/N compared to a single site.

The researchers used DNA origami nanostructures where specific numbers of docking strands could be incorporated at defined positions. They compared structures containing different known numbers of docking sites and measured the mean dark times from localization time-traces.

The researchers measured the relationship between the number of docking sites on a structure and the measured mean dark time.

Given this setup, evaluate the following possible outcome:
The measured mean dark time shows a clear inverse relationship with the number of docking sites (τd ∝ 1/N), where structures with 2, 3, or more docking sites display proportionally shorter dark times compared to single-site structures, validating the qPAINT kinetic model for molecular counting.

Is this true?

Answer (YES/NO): NO